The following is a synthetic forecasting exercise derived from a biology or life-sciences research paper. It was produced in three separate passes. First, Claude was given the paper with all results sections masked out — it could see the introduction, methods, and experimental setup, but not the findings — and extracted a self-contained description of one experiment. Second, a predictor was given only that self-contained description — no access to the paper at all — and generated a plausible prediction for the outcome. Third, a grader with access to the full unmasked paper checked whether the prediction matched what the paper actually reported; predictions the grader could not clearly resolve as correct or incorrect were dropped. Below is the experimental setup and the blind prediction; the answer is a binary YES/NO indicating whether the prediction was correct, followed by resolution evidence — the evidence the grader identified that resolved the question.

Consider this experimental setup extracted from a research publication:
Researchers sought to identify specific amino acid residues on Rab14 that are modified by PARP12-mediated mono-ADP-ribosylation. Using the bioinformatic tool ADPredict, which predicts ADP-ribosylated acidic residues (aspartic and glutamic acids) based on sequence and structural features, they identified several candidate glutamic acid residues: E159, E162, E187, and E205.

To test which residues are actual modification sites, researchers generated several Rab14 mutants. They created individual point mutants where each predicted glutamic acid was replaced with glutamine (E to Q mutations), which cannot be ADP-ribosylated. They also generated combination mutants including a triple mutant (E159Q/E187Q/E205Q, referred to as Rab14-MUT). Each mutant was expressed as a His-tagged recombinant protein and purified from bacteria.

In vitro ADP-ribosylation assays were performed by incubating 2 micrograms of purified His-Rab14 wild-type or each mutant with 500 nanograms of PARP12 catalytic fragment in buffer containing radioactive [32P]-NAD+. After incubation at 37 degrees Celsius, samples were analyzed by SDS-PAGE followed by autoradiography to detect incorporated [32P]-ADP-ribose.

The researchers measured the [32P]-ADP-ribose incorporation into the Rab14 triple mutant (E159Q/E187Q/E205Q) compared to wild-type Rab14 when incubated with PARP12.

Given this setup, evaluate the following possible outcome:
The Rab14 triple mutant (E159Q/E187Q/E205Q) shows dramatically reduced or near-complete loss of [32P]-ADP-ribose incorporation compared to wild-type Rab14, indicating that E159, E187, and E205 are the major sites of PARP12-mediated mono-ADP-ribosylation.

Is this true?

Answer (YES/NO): NO